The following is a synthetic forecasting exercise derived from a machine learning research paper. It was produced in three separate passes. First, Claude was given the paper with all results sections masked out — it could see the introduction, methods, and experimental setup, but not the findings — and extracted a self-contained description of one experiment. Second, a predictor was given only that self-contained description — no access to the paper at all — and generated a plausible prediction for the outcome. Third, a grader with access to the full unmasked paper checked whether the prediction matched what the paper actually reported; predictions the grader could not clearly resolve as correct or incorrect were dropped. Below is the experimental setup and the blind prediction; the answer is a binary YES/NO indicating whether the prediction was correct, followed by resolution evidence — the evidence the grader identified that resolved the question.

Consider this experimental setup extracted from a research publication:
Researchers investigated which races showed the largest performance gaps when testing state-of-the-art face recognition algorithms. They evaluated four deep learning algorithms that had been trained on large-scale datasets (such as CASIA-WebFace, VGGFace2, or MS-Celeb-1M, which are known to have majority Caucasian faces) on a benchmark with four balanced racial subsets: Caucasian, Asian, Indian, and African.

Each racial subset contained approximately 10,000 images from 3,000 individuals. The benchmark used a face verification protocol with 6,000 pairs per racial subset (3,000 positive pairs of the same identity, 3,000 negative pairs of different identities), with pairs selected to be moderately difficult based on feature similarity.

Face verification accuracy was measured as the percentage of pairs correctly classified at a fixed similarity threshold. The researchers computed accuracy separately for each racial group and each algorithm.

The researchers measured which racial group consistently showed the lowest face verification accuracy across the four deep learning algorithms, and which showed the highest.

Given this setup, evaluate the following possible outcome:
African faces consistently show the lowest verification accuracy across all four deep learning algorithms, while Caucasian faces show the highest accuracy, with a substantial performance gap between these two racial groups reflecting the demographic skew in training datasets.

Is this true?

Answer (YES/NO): NO